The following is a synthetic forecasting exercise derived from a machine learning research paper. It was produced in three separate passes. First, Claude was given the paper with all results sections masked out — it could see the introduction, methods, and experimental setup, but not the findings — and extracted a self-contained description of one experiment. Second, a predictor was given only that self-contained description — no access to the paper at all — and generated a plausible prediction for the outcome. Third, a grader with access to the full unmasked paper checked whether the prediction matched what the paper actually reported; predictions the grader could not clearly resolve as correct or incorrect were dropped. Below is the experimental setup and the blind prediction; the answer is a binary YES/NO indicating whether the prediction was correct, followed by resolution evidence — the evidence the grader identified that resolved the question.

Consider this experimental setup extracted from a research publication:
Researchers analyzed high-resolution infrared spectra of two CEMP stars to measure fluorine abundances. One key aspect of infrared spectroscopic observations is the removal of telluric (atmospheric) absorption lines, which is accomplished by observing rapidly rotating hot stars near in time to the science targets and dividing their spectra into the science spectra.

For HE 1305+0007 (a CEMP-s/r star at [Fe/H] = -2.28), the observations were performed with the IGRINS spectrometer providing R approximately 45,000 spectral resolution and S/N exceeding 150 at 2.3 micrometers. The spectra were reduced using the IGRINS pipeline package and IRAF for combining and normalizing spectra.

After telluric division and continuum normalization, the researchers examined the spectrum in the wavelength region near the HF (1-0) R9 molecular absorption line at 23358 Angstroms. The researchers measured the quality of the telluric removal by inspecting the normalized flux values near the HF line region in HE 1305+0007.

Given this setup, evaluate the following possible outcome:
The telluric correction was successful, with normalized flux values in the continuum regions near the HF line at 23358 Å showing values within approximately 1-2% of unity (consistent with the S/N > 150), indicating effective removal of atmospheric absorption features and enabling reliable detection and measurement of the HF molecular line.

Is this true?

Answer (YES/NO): NO